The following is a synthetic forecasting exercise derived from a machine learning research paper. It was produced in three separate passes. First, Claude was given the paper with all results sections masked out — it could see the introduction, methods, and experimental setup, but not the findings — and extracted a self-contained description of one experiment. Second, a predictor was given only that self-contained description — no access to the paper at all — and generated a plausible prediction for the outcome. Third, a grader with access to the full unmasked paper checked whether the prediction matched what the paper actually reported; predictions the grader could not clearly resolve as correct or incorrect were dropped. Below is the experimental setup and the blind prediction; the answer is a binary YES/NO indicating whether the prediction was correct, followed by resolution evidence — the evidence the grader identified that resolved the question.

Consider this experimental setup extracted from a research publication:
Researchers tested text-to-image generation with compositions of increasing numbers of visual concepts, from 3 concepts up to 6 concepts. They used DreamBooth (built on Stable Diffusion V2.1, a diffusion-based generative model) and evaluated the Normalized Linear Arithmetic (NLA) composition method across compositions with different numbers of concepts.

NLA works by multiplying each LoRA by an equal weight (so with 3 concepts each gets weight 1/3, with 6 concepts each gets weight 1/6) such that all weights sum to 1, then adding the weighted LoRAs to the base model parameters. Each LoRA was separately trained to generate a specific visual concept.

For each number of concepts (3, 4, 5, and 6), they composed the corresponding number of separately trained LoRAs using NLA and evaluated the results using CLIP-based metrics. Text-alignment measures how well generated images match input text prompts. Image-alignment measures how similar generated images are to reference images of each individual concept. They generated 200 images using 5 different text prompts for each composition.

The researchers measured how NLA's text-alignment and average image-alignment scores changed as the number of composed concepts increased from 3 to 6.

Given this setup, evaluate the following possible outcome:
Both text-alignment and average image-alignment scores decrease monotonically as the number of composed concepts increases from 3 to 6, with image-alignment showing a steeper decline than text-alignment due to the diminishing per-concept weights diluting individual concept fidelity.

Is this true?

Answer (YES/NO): NO